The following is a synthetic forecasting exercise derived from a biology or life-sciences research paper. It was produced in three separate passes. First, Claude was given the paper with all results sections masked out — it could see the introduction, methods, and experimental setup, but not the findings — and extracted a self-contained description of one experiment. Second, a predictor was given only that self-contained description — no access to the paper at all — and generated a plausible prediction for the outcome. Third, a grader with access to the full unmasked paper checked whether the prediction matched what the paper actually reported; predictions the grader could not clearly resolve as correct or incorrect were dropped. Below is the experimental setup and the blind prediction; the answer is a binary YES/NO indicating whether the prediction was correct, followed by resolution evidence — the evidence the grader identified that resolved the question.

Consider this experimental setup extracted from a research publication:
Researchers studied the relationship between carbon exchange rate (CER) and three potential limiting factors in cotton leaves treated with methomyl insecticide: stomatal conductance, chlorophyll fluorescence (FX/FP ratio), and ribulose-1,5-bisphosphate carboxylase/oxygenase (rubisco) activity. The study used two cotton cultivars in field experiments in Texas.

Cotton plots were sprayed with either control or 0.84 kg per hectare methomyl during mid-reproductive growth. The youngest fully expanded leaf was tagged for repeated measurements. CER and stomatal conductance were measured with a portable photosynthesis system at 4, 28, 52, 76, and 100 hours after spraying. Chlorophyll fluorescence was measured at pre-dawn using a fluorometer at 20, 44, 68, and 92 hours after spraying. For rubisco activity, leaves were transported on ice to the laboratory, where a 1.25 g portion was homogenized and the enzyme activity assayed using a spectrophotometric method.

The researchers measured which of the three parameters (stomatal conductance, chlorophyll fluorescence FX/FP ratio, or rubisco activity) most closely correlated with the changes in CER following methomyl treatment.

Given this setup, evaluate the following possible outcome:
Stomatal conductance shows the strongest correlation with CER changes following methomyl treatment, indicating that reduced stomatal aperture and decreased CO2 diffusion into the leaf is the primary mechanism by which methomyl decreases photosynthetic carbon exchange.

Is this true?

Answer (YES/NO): YES